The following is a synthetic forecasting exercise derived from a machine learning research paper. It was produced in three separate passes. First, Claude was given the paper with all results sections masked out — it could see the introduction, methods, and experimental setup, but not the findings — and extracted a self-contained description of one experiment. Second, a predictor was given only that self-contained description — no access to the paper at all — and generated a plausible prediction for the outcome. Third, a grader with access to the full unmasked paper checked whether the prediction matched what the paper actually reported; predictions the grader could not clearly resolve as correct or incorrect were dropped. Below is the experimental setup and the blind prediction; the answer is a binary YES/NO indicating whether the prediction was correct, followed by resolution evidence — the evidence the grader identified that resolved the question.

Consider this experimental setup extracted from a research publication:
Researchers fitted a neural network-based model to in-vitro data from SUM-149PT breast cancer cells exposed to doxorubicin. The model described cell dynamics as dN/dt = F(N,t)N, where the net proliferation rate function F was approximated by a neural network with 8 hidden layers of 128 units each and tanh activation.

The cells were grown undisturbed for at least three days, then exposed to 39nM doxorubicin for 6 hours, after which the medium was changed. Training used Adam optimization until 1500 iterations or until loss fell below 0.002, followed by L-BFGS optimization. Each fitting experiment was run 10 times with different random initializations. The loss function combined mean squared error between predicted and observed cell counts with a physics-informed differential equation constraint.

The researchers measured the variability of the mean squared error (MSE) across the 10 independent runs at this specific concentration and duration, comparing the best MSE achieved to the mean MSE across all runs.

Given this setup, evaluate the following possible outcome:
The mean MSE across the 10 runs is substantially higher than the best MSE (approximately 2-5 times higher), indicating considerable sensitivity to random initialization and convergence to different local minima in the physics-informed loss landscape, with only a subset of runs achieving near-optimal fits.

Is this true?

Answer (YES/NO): NO